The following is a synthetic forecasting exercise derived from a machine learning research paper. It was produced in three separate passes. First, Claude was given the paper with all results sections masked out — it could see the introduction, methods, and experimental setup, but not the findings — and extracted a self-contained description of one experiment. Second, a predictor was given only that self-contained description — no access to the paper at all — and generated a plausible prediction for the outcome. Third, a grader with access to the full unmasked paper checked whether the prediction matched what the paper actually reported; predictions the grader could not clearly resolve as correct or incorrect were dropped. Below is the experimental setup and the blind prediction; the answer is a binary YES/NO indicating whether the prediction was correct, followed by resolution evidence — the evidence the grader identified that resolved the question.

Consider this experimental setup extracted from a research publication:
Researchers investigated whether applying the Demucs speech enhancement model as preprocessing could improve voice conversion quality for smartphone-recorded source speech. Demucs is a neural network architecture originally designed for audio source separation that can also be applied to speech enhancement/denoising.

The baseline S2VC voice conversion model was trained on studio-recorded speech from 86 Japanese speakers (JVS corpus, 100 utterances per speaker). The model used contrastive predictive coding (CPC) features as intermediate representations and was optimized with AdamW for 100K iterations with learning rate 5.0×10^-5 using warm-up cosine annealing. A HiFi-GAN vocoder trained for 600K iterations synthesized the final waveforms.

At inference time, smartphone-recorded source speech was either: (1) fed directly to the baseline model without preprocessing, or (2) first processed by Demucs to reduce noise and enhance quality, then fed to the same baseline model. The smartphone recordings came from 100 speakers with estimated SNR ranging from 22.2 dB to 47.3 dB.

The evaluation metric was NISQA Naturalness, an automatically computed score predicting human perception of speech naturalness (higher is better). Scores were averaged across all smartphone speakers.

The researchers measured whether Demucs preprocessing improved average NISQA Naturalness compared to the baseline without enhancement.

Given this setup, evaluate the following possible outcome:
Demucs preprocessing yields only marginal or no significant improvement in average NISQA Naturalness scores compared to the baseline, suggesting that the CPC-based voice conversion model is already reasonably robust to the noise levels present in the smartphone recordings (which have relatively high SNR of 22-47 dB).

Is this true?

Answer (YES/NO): YES